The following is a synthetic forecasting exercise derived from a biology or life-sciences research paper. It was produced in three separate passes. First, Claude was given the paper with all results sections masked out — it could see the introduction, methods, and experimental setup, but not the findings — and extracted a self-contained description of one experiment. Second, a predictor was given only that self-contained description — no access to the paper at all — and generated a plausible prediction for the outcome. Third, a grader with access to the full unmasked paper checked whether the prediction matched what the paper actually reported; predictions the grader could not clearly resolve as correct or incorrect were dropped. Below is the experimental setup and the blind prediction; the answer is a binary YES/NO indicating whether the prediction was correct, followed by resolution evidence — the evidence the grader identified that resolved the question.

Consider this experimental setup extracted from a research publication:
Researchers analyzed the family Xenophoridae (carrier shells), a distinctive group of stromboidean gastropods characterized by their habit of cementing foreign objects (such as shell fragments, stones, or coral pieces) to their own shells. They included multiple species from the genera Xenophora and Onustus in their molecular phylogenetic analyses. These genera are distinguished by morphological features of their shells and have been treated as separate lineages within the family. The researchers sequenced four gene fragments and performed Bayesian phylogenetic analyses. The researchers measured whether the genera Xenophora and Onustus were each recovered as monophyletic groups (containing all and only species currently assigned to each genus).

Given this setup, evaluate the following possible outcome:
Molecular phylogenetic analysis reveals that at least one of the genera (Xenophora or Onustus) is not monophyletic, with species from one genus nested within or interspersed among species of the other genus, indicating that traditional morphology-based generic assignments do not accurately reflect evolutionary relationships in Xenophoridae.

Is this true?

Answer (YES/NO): YES